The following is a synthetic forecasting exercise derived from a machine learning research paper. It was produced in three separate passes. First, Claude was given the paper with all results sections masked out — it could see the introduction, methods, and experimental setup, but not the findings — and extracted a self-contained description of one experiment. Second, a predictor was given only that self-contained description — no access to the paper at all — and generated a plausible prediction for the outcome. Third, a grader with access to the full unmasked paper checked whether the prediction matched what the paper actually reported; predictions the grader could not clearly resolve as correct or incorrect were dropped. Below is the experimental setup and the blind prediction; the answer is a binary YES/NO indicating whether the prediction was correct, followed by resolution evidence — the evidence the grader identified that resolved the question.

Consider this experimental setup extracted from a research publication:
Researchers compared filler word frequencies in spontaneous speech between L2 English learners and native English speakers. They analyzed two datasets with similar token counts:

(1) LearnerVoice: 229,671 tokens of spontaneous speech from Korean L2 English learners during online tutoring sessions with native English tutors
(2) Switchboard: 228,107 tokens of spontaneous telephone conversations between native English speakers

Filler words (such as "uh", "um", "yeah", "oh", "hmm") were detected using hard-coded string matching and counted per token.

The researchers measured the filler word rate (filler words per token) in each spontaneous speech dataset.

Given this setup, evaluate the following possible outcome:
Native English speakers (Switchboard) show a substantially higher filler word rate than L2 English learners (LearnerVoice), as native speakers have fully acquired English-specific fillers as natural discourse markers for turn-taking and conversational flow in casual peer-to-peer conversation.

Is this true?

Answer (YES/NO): NO